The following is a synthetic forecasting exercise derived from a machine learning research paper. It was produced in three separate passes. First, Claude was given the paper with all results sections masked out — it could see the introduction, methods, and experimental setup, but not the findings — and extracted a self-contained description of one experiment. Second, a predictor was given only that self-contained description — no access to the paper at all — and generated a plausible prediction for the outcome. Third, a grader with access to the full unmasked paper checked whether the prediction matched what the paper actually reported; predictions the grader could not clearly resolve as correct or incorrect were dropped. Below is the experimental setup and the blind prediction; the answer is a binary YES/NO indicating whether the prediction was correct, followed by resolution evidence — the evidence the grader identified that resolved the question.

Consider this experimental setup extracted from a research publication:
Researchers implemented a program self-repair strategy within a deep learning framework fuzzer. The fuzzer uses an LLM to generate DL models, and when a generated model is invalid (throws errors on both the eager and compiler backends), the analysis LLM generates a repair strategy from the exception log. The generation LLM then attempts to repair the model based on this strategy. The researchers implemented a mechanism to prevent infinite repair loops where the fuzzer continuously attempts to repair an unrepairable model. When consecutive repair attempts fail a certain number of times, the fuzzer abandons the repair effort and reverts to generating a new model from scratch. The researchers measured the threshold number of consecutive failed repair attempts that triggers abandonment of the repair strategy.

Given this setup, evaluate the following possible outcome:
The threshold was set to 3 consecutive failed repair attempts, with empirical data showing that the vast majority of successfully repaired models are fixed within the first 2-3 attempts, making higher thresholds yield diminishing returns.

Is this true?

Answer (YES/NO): NO